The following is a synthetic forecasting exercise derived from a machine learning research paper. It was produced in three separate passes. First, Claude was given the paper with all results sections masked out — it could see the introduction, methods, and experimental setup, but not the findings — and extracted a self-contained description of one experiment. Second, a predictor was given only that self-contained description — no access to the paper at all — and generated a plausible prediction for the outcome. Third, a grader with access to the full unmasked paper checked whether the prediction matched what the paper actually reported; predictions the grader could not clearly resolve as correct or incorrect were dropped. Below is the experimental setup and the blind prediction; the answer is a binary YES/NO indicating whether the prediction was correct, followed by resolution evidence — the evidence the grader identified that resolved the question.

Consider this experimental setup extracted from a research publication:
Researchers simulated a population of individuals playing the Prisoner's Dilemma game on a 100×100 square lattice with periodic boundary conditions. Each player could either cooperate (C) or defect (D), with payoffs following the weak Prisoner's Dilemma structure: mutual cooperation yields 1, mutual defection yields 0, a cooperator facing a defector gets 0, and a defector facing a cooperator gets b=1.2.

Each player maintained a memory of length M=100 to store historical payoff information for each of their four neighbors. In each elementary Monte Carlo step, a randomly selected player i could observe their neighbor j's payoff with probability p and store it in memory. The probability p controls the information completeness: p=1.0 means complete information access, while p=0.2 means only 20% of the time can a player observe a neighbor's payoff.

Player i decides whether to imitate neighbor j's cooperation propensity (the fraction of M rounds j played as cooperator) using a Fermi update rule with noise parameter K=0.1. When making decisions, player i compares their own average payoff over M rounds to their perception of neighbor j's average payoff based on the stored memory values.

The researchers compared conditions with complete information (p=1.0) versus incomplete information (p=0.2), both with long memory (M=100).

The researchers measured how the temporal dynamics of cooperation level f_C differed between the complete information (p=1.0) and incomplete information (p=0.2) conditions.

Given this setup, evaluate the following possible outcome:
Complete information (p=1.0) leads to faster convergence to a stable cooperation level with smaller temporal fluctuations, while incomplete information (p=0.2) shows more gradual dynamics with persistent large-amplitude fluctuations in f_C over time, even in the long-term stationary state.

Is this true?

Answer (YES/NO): YES